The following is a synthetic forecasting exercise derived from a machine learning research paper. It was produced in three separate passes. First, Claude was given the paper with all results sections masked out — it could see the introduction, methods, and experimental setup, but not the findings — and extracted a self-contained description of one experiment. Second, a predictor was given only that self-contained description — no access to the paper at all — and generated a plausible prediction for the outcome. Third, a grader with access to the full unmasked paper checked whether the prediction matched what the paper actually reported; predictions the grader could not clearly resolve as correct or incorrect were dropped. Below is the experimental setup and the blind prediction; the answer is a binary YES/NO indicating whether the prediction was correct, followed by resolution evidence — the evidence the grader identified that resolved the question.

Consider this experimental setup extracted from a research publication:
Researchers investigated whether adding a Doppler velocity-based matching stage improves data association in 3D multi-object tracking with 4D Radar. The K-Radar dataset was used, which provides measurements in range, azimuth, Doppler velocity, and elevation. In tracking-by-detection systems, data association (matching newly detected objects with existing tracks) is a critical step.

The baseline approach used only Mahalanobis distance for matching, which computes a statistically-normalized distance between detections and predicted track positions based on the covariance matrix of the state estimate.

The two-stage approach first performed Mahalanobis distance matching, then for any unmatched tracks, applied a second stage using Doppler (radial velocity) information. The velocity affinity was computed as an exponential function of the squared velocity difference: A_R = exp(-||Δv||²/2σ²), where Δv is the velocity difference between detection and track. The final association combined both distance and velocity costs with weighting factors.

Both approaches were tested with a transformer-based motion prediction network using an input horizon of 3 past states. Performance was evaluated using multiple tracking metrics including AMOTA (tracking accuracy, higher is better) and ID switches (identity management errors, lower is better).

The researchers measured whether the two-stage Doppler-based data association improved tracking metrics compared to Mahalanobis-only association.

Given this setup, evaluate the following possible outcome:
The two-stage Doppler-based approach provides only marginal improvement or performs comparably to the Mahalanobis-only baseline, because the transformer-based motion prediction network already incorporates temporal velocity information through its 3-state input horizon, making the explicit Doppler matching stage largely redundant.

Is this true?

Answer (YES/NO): YES